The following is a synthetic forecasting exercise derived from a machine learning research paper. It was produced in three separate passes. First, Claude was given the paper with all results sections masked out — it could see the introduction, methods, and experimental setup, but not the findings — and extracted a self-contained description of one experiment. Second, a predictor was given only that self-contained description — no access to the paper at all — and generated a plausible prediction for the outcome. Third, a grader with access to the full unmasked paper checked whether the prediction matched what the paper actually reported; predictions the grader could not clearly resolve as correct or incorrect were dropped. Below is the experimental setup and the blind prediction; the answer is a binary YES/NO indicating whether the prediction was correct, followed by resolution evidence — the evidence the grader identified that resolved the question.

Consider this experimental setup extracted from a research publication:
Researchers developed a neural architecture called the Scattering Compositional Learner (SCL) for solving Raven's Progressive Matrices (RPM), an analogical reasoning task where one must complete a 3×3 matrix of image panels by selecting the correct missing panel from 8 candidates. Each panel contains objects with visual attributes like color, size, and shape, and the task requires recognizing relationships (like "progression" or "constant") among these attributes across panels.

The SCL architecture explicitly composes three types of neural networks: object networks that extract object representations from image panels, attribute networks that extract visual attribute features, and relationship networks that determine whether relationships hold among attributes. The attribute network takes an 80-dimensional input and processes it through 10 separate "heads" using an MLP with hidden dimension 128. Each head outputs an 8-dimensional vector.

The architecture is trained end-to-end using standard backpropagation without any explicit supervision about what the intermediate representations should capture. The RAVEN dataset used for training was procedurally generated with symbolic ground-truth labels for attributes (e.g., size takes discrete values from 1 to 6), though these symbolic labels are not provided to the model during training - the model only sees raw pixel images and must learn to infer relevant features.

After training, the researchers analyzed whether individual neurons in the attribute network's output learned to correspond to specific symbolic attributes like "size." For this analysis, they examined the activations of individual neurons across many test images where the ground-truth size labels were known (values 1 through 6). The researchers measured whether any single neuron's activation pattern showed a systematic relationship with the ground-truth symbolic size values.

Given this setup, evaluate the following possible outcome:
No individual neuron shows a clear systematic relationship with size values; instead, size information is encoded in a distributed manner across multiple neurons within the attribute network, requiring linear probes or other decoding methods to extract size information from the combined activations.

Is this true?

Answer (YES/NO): NO